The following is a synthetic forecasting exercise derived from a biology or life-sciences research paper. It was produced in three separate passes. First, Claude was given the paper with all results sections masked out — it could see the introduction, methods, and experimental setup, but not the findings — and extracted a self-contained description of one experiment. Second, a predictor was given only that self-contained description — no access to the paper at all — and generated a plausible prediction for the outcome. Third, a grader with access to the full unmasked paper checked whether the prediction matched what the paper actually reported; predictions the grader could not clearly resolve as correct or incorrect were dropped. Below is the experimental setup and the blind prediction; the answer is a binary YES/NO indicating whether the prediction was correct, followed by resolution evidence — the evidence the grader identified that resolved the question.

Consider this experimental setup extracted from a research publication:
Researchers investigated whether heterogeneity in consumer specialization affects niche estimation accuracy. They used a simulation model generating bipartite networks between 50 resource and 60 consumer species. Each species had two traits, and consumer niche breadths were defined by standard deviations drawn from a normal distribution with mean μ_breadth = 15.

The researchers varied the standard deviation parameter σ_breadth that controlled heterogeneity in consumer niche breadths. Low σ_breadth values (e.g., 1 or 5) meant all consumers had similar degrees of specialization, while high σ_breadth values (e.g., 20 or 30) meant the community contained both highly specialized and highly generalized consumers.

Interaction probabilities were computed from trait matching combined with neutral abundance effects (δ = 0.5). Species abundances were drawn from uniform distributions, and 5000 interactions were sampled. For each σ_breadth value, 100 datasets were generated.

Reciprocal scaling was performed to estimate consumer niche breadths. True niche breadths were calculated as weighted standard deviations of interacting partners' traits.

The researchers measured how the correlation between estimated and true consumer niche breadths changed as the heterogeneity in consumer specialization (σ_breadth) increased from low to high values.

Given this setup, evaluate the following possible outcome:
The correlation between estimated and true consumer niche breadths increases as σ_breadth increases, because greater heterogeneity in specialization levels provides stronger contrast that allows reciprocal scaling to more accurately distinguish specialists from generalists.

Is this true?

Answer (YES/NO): NO